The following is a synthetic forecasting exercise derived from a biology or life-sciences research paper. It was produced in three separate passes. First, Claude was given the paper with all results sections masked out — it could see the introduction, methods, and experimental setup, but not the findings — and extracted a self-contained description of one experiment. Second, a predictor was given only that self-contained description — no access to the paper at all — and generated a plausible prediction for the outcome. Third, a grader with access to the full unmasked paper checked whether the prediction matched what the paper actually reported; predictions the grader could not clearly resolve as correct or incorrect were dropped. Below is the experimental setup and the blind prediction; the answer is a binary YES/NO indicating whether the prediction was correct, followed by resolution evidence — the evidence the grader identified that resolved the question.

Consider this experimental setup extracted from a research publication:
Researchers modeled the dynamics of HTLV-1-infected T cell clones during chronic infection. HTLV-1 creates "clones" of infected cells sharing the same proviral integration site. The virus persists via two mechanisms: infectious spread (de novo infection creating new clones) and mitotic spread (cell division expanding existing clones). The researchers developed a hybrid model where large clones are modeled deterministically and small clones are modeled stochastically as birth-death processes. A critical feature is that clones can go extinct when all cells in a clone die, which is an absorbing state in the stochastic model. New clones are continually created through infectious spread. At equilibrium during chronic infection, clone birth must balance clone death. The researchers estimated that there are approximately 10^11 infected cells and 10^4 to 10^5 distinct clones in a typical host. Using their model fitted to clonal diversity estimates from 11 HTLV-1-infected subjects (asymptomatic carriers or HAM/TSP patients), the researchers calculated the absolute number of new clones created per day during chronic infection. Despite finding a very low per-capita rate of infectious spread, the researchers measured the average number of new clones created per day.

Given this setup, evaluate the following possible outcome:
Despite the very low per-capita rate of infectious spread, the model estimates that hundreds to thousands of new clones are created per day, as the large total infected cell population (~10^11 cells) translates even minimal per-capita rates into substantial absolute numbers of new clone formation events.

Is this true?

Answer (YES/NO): NO